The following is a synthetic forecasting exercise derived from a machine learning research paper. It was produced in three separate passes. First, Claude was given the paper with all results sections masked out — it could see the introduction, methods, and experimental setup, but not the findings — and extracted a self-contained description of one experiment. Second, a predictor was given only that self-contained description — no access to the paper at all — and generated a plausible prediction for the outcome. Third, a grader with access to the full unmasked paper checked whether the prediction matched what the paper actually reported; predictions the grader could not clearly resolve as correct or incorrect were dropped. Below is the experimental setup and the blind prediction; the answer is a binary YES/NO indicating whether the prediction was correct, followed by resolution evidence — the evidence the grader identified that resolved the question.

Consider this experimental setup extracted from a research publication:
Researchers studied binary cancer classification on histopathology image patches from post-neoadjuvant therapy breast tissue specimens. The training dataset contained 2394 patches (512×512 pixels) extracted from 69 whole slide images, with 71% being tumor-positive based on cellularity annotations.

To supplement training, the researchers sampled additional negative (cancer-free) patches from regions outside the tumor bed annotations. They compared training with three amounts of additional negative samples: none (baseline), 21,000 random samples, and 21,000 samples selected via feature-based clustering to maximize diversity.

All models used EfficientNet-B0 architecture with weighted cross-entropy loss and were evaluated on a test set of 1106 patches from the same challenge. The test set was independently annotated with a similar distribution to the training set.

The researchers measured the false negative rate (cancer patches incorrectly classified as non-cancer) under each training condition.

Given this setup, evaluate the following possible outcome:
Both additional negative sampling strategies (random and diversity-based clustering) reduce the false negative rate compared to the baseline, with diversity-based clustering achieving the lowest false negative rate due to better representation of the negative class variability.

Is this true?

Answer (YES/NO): NO